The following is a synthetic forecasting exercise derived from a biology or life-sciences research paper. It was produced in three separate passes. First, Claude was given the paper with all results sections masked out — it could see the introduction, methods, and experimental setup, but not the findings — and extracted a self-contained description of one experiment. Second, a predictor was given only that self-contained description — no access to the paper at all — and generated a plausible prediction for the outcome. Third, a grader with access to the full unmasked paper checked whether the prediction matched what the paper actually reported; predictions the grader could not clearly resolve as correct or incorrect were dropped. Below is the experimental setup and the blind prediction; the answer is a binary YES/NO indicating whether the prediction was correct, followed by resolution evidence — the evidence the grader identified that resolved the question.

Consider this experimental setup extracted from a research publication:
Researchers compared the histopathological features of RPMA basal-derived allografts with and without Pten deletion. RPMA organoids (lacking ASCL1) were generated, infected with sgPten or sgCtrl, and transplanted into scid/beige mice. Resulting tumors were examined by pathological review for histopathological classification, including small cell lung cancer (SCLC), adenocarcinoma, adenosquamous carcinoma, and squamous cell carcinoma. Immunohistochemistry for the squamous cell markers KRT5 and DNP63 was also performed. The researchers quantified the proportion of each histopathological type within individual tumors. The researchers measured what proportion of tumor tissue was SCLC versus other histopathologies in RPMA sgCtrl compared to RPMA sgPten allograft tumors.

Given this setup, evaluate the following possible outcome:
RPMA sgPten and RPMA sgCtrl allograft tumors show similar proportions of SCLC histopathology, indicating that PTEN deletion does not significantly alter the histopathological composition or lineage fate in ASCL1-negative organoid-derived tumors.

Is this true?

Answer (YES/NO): NO